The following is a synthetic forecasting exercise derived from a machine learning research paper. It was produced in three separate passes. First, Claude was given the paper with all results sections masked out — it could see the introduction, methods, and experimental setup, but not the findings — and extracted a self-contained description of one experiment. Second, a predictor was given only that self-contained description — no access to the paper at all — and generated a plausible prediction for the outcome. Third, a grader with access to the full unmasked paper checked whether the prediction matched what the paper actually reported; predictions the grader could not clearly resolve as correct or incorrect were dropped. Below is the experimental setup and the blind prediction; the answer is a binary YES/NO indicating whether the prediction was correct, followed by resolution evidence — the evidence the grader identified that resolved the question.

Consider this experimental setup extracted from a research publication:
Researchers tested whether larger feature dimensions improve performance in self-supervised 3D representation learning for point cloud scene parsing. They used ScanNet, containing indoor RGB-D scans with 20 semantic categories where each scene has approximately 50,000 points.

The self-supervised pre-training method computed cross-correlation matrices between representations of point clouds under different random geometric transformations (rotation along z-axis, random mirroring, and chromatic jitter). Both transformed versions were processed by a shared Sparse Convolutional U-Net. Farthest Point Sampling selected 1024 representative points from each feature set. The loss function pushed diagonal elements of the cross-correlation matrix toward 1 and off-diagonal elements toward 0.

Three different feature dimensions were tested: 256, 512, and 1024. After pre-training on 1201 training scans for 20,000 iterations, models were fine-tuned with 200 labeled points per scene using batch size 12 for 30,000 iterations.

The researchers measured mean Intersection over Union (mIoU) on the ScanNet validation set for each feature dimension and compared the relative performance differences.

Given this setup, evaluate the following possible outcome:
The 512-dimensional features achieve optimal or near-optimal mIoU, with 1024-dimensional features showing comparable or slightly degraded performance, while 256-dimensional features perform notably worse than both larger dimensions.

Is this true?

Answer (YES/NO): NO